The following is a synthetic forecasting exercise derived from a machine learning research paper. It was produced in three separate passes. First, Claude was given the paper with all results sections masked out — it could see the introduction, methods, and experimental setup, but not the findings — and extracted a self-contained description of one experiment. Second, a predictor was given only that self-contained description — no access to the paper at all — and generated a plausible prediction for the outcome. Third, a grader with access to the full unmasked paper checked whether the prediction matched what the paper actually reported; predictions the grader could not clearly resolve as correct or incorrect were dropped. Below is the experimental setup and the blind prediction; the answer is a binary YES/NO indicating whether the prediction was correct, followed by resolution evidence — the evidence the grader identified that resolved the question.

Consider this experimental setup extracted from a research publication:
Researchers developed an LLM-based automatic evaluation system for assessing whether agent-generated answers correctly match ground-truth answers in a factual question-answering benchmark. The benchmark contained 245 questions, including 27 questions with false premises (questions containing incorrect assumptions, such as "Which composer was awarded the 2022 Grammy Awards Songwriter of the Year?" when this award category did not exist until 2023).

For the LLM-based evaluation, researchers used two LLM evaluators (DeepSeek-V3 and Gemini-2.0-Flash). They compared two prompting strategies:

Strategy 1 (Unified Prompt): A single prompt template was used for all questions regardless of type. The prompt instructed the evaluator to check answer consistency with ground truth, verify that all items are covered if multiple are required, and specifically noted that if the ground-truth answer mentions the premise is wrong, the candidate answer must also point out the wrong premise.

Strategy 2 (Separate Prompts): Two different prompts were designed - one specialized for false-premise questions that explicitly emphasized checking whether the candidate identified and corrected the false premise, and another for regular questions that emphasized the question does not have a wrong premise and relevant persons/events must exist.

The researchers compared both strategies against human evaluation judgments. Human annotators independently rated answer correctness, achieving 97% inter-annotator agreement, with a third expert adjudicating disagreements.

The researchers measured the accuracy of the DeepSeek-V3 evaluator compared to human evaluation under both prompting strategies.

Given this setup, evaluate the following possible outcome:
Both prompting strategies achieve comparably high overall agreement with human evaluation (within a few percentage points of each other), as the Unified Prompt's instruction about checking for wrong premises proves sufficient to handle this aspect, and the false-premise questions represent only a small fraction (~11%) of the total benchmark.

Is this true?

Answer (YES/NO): NO